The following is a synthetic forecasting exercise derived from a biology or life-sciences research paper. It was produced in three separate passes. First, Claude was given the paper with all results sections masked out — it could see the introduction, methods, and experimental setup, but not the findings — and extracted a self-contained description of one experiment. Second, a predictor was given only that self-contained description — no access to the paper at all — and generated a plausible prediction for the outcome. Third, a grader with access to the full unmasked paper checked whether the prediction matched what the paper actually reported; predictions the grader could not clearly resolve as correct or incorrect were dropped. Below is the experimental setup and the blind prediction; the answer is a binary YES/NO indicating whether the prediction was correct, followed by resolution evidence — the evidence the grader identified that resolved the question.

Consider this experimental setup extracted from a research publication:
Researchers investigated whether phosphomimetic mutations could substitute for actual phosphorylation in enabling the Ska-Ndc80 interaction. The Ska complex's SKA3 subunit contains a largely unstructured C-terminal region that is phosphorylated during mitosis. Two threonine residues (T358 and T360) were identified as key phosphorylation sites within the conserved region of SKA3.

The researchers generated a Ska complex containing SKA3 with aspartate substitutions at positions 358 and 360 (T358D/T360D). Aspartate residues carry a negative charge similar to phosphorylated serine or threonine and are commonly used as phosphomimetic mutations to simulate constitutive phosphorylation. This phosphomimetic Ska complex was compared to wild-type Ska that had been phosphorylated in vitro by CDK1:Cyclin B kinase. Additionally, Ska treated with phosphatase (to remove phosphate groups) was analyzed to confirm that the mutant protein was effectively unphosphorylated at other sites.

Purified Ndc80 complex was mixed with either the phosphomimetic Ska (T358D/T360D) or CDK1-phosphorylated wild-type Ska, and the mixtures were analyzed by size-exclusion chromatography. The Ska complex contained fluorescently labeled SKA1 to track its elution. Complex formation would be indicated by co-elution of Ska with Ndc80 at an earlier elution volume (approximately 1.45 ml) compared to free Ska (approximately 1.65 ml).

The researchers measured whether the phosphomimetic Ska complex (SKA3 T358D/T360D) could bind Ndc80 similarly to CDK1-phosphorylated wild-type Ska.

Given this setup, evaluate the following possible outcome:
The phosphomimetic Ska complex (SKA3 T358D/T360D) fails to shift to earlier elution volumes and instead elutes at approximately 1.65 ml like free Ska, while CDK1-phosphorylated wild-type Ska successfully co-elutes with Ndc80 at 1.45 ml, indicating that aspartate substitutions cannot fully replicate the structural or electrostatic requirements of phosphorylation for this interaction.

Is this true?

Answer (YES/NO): YES